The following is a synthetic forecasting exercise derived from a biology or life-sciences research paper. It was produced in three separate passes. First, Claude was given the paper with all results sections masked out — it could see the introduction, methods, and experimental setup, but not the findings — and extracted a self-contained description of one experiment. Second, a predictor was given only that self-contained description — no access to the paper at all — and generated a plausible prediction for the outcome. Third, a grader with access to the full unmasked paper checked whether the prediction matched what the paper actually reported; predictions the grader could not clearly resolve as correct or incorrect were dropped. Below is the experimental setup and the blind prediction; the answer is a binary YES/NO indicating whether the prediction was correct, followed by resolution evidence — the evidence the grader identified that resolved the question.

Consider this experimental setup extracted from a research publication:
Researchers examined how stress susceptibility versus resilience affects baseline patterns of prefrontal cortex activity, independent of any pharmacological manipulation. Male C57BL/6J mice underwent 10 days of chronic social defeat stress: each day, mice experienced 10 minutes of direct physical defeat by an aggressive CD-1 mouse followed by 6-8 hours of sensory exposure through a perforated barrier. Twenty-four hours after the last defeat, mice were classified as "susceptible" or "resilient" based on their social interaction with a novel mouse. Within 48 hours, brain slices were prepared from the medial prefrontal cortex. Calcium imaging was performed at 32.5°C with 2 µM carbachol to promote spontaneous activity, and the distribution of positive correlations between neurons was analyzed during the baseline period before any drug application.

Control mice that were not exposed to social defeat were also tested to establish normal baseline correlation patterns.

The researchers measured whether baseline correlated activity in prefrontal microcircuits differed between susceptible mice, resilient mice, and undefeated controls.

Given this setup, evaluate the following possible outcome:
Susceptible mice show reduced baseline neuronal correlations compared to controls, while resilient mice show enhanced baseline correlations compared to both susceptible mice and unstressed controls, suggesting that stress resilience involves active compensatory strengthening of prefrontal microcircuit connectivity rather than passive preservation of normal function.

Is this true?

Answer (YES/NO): NO